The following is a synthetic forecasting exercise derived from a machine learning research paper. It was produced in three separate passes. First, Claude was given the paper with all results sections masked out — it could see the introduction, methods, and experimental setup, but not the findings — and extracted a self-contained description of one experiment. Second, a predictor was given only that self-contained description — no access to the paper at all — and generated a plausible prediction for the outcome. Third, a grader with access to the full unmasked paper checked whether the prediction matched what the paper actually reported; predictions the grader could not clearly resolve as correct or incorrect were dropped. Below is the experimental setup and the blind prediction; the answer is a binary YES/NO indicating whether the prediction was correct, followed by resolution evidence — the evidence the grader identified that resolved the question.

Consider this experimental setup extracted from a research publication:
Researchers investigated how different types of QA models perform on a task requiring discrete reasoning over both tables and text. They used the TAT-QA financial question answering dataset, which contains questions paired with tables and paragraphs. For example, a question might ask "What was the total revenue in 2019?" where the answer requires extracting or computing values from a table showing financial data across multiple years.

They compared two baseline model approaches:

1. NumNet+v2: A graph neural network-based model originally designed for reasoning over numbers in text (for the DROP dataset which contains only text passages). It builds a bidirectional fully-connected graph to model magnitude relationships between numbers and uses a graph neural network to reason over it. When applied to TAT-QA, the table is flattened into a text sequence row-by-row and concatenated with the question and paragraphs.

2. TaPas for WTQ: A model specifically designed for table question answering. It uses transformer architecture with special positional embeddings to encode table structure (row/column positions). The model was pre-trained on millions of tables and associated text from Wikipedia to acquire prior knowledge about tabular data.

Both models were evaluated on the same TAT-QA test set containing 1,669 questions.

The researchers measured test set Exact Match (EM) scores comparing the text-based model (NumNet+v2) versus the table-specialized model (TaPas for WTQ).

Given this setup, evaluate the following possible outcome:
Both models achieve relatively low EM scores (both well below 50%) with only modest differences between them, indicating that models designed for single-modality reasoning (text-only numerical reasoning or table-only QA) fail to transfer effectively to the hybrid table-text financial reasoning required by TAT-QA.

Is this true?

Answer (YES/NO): NO